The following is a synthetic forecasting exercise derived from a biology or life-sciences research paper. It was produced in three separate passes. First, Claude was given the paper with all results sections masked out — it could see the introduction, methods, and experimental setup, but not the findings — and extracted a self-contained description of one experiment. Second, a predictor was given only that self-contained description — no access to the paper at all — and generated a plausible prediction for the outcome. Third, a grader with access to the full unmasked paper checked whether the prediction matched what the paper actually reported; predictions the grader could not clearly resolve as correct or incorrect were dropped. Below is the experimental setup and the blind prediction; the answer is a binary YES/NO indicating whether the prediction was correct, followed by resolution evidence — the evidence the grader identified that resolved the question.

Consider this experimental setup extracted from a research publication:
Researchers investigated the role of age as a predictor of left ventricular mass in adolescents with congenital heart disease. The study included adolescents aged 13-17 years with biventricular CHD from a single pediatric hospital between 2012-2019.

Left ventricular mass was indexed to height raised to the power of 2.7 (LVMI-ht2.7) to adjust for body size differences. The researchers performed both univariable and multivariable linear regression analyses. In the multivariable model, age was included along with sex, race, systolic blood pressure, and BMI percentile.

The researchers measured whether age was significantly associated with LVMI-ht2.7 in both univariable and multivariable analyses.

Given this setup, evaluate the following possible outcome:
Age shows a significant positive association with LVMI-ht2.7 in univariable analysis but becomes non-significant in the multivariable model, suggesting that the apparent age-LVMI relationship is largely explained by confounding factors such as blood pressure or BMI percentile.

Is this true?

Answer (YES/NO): NO